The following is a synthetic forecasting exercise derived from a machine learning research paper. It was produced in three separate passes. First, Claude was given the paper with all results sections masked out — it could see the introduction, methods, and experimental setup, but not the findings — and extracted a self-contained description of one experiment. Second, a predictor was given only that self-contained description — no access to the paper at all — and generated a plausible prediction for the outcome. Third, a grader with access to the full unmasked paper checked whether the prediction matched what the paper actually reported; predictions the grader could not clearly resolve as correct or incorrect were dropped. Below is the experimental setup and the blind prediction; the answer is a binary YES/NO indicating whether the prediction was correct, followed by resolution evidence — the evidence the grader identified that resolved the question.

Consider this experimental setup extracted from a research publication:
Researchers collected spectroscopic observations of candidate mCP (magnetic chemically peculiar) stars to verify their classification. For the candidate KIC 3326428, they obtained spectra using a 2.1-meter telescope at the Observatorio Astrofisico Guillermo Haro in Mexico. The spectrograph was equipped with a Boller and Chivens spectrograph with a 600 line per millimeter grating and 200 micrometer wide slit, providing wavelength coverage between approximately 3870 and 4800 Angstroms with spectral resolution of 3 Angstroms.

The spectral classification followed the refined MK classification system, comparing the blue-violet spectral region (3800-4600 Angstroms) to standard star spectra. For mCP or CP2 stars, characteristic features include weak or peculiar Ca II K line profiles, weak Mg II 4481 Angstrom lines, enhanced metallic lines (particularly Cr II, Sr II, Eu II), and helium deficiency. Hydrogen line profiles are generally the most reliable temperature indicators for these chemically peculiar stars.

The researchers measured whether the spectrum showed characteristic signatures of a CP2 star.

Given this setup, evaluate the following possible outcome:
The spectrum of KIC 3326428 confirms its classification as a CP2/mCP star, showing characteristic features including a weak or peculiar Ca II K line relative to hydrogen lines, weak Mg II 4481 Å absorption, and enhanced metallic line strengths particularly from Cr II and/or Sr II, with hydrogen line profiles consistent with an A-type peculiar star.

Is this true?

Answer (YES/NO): YES